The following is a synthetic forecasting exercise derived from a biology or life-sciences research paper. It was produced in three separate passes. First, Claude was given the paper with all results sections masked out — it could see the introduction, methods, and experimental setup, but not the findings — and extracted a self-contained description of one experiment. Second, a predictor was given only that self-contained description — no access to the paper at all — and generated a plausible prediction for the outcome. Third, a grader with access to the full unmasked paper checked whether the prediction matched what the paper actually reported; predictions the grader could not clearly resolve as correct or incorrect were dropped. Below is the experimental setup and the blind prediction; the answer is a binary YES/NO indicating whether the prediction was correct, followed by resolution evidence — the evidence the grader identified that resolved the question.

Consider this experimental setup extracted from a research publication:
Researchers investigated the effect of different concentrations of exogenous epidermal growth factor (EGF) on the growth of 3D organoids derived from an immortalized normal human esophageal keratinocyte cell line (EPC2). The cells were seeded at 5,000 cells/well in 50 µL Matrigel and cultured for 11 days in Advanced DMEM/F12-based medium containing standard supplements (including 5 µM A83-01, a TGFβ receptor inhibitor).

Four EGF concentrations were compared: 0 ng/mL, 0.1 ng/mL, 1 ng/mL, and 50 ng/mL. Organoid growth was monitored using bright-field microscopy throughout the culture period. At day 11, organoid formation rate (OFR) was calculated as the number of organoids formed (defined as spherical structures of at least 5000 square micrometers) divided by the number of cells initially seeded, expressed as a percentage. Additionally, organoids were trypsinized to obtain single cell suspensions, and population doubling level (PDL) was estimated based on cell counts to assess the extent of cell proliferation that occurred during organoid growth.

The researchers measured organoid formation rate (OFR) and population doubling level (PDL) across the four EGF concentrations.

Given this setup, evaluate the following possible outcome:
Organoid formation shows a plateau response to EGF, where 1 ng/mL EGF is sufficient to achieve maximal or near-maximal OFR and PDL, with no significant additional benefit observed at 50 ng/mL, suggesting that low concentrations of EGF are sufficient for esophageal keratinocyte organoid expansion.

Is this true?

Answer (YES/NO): NO